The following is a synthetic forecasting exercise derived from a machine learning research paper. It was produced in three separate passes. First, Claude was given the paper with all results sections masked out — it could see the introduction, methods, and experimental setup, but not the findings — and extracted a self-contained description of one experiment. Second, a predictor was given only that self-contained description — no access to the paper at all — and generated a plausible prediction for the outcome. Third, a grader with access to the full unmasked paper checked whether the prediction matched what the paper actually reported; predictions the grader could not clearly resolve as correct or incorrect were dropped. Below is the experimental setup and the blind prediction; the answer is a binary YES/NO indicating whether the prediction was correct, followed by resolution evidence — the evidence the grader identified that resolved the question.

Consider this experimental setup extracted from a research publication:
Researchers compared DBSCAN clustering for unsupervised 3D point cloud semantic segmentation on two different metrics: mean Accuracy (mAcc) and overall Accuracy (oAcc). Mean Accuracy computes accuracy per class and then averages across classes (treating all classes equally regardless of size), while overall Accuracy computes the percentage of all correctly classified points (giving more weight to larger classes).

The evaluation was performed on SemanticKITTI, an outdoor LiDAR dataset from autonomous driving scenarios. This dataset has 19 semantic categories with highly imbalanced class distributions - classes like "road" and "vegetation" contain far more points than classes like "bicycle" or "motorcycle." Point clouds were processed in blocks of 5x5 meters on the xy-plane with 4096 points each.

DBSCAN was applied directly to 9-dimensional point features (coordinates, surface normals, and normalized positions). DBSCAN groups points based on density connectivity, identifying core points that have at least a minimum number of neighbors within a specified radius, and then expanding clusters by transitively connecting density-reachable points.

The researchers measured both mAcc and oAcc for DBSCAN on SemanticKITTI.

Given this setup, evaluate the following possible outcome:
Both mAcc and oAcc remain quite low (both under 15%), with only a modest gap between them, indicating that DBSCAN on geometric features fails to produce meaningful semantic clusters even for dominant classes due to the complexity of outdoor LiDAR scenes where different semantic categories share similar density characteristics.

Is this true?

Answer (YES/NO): NO